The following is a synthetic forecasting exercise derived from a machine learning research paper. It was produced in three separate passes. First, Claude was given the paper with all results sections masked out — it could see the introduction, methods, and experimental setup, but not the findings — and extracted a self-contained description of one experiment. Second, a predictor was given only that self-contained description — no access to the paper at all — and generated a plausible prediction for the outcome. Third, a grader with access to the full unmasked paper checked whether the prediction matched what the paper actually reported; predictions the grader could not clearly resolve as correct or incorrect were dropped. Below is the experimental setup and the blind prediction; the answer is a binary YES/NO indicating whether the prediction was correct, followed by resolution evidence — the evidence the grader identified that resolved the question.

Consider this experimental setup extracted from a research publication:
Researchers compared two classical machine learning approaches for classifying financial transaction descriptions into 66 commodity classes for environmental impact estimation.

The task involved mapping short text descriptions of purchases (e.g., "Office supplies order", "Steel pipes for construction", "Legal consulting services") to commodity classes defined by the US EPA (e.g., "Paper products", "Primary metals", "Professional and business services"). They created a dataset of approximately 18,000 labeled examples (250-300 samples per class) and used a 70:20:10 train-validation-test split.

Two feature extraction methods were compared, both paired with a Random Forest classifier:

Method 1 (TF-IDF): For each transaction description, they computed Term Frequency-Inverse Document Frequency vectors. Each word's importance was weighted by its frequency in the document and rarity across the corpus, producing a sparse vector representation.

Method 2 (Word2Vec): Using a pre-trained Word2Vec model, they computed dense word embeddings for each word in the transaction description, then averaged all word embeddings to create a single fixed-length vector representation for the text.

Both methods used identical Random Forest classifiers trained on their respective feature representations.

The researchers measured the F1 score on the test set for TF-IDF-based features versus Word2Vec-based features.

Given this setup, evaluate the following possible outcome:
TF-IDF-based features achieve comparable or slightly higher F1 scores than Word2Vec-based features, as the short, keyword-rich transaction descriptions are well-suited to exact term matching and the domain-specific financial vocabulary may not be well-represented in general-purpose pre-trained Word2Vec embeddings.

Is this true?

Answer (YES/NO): NO